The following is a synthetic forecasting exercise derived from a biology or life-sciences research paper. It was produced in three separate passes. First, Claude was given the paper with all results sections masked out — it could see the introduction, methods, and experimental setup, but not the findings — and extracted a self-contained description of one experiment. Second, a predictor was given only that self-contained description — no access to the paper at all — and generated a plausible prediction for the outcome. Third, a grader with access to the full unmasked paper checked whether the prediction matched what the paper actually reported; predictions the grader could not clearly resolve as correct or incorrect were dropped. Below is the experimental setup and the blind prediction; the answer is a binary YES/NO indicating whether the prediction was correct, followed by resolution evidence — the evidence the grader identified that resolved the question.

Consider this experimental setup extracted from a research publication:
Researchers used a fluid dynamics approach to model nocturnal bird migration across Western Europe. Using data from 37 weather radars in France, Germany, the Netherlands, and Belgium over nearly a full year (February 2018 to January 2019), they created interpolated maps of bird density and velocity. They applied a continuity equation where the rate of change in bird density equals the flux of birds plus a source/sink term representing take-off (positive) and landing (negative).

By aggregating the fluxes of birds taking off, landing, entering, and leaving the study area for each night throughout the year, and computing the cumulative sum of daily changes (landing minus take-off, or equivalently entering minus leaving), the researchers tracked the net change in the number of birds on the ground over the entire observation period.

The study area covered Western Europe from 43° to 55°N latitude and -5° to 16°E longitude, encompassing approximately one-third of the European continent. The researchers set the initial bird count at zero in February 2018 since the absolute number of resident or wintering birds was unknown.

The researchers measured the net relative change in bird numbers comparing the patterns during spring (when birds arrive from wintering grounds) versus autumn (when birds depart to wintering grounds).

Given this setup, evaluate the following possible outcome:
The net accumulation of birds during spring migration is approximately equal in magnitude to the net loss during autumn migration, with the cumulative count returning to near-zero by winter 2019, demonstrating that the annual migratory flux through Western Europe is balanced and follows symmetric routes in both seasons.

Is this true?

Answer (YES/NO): NO